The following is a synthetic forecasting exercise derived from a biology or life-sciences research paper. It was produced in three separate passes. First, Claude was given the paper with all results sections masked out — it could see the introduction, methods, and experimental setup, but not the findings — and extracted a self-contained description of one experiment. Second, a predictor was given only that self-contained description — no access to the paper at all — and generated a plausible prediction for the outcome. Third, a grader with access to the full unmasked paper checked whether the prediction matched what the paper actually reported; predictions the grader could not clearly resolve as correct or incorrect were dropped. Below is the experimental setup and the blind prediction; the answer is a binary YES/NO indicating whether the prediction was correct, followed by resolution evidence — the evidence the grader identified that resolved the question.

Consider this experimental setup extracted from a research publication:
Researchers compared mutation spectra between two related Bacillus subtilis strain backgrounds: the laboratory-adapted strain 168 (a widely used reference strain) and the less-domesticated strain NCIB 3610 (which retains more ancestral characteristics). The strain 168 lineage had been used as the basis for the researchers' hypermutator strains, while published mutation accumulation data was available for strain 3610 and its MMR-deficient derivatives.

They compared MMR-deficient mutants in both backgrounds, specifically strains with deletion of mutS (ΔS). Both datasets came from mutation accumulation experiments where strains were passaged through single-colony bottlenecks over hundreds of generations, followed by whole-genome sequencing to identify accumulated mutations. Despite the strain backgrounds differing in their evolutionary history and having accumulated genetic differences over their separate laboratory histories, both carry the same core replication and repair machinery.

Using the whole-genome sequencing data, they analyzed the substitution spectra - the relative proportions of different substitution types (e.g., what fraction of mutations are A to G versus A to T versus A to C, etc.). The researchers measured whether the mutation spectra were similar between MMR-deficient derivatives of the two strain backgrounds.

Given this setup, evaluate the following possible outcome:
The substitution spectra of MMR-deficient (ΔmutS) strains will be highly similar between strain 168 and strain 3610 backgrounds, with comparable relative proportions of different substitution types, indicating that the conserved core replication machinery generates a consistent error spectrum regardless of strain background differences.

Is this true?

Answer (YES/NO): YES